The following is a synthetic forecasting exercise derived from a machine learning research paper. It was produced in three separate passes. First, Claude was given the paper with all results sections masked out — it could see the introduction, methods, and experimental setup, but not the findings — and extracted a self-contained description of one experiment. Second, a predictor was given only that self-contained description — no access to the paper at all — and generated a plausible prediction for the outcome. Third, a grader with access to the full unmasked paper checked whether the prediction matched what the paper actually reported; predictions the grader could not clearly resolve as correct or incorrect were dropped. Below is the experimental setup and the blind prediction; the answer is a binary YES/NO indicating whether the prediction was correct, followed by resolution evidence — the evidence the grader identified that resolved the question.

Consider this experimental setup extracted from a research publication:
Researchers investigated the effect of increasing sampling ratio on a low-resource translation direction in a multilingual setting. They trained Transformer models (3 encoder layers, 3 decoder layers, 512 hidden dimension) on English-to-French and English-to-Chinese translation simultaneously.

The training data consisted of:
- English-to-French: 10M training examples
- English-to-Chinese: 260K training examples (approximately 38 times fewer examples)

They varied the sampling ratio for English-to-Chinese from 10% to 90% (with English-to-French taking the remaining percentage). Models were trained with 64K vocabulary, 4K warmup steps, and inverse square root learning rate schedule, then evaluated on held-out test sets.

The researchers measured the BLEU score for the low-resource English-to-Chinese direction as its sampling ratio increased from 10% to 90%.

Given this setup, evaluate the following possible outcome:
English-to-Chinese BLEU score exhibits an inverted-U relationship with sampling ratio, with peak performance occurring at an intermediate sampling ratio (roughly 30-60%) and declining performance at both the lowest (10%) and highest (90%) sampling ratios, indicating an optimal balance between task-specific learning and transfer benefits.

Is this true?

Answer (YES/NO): NO